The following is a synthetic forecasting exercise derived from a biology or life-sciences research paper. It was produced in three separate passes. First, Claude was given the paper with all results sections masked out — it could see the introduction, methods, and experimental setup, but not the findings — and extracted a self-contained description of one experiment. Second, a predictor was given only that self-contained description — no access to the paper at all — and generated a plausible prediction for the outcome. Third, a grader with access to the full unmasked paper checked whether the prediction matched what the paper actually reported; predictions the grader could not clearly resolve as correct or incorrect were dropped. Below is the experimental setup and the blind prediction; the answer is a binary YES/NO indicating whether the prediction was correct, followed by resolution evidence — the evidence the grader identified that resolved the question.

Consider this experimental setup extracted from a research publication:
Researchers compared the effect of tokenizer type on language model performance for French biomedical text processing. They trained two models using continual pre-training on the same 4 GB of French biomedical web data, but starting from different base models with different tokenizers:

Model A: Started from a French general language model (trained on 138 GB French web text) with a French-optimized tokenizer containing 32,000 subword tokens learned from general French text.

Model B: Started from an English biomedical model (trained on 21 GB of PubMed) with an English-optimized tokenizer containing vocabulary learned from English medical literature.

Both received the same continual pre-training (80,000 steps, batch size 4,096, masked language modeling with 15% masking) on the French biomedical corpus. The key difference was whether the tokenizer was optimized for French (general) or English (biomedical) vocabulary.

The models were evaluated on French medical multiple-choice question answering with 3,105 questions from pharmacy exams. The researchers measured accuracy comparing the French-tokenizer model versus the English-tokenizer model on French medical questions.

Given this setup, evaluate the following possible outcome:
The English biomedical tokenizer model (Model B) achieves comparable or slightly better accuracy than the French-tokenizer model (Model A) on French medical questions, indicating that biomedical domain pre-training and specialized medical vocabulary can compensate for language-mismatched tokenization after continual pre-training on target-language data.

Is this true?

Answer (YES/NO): YES